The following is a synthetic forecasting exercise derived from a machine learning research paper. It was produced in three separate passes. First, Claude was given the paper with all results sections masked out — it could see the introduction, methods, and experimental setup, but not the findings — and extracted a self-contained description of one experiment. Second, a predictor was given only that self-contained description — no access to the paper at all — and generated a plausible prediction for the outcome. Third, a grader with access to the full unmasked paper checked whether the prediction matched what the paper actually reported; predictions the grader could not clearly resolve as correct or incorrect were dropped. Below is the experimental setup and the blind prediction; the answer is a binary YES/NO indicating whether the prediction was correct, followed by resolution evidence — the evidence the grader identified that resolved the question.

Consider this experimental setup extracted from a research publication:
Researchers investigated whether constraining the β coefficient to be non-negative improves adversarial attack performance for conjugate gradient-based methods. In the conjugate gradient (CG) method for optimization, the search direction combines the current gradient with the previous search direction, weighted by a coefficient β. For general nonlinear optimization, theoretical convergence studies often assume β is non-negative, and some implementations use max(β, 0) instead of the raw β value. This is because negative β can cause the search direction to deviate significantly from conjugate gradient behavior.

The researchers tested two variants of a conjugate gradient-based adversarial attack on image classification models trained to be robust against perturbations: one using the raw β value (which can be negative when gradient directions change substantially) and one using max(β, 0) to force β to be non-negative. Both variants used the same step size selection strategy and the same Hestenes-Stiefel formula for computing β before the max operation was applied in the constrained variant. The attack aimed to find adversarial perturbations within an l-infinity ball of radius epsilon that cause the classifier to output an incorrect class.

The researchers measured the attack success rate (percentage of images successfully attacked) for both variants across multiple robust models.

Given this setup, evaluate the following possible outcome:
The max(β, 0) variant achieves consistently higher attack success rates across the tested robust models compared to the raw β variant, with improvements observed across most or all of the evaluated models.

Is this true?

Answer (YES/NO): NO